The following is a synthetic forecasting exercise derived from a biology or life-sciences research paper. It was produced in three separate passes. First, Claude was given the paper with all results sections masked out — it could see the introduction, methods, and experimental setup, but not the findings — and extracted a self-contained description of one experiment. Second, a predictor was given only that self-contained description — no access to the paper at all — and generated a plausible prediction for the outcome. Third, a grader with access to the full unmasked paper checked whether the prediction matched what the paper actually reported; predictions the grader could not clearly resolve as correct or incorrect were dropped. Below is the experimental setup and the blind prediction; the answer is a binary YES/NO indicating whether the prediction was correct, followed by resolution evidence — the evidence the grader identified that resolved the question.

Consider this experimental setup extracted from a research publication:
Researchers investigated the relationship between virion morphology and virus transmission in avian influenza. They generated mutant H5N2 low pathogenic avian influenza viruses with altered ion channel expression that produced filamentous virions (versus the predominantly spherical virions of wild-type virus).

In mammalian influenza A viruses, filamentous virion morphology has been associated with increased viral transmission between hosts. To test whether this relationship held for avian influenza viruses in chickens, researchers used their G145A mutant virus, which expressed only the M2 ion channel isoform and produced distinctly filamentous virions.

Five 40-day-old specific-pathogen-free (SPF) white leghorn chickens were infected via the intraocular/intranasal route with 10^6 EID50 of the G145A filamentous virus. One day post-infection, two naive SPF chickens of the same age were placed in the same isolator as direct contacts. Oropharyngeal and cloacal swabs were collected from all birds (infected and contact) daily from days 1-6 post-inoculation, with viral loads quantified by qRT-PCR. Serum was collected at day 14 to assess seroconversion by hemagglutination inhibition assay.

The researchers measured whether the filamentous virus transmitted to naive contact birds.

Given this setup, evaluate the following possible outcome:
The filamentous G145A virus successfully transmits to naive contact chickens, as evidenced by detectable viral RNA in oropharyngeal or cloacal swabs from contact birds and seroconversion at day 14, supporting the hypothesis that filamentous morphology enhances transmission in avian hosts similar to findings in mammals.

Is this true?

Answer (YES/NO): NO